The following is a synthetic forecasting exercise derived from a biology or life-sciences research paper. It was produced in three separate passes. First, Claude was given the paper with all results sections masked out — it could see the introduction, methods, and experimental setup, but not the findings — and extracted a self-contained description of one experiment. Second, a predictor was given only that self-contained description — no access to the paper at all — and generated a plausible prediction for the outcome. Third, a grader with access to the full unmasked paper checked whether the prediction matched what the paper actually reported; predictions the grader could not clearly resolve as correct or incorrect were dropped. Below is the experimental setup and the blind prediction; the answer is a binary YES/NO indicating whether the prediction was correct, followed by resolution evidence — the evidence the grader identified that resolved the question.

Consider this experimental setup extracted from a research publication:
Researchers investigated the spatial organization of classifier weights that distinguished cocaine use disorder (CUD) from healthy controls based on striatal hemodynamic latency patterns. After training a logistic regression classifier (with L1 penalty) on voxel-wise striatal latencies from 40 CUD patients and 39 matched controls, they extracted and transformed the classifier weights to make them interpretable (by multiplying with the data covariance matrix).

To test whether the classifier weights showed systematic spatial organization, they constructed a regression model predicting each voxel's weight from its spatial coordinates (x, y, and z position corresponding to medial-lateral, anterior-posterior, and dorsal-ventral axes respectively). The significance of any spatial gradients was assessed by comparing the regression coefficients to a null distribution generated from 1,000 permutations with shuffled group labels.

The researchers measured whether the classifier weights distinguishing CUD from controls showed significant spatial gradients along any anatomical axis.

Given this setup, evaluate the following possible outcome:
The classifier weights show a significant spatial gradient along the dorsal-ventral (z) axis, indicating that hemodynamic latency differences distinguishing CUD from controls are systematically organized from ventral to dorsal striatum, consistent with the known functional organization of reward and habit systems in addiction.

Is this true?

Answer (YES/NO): NO